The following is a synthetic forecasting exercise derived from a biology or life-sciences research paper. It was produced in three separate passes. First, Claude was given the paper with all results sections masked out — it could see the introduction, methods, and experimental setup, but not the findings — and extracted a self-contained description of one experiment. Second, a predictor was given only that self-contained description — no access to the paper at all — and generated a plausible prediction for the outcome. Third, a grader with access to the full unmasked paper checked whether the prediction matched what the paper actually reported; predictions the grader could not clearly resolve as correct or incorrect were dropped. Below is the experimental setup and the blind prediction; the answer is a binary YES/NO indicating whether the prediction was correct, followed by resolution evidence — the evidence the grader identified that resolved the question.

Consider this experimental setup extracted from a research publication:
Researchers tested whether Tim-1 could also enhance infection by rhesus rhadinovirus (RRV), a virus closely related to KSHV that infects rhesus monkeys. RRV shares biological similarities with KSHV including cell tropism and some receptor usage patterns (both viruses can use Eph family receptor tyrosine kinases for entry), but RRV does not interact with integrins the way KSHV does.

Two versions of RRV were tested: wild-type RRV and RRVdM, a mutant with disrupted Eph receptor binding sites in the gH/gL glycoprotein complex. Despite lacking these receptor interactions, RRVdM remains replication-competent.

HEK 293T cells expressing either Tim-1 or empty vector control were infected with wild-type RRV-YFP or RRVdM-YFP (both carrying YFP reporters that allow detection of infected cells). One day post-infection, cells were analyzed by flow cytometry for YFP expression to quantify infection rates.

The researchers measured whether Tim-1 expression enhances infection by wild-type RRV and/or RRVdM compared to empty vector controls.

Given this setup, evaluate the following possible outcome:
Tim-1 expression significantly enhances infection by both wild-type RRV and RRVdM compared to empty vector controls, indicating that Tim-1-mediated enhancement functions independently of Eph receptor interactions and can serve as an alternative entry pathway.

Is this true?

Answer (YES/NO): YES